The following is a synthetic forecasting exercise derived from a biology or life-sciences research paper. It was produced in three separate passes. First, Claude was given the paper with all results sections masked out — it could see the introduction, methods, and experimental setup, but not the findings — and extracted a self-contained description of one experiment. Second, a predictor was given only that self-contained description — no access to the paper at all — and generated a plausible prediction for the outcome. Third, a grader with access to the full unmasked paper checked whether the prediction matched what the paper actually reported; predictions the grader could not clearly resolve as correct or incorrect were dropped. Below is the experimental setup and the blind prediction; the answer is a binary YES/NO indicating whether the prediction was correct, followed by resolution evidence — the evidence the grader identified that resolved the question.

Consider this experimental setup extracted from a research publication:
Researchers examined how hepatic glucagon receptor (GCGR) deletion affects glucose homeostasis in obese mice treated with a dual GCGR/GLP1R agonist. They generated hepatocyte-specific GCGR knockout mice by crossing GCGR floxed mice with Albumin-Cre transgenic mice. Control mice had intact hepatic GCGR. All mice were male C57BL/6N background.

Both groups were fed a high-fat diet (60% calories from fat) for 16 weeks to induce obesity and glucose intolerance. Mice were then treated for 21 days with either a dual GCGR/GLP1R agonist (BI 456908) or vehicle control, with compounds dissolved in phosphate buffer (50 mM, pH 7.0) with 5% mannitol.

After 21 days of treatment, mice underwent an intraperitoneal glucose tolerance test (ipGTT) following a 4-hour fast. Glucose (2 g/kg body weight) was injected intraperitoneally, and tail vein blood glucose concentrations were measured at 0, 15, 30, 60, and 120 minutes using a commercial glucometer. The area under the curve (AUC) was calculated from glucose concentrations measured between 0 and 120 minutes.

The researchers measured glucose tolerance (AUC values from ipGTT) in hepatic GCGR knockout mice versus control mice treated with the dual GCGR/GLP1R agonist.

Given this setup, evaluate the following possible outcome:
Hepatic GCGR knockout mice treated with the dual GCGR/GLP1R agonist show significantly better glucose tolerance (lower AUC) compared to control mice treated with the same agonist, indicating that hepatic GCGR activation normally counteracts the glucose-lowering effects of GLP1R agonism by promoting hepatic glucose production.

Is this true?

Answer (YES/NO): NO